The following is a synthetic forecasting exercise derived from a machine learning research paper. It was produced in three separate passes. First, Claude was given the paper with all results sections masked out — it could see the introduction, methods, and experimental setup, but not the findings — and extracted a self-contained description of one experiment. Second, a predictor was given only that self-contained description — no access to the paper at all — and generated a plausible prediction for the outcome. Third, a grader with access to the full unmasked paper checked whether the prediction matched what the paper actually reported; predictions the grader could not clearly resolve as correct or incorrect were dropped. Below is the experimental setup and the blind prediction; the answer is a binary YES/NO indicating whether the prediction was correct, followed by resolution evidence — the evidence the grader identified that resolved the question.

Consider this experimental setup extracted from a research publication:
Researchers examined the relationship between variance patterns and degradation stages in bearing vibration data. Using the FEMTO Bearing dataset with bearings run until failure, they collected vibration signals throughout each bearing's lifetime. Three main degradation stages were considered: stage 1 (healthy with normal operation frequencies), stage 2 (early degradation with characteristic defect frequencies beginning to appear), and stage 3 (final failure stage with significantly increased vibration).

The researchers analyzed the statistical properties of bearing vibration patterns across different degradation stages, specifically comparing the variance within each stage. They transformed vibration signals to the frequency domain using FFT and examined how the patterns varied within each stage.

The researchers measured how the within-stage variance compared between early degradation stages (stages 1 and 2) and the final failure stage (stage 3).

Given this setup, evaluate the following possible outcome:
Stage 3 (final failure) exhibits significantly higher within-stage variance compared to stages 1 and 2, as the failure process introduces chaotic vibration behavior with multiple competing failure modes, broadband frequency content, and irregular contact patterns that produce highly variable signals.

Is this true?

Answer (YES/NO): YES